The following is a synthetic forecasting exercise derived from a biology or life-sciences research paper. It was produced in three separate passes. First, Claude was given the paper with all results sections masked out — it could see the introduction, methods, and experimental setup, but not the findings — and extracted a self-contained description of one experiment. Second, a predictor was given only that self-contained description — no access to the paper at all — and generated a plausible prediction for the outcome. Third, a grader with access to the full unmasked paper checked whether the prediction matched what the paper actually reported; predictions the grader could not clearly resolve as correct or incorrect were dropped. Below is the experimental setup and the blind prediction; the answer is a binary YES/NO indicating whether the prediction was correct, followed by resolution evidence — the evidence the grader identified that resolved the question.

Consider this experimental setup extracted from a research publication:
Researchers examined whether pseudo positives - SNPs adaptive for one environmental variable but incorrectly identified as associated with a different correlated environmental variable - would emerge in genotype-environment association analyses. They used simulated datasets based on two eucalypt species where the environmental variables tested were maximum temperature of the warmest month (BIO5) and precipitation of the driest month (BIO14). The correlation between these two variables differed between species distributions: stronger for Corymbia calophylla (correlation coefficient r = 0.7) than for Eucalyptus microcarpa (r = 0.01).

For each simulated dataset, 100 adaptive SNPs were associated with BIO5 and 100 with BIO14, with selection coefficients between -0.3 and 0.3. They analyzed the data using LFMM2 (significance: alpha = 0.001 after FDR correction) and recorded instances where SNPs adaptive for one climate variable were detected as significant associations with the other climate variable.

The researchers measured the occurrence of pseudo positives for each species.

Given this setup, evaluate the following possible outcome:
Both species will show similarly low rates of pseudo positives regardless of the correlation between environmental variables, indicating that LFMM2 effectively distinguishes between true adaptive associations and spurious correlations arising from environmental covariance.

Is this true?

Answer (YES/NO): NO